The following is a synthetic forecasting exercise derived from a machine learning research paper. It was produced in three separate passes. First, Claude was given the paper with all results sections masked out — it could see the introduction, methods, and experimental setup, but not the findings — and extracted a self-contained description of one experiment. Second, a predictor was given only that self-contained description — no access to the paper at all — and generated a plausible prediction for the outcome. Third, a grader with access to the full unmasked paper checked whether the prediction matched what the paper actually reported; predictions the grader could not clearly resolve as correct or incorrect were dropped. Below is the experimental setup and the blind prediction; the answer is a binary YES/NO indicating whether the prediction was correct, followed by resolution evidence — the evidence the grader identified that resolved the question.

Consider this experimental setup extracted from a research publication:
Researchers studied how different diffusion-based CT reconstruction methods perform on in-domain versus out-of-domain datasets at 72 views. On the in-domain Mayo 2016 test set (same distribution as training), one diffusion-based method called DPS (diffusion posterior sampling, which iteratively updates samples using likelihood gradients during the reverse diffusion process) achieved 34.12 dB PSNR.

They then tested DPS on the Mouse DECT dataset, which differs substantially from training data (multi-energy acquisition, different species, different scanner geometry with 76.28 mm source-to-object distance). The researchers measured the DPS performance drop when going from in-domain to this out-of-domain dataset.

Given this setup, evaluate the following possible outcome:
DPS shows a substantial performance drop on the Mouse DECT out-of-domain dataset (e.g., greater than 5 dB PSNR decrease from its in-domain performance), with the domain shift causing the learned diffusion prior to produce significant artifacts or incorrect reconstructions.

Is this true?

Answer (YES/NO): YES